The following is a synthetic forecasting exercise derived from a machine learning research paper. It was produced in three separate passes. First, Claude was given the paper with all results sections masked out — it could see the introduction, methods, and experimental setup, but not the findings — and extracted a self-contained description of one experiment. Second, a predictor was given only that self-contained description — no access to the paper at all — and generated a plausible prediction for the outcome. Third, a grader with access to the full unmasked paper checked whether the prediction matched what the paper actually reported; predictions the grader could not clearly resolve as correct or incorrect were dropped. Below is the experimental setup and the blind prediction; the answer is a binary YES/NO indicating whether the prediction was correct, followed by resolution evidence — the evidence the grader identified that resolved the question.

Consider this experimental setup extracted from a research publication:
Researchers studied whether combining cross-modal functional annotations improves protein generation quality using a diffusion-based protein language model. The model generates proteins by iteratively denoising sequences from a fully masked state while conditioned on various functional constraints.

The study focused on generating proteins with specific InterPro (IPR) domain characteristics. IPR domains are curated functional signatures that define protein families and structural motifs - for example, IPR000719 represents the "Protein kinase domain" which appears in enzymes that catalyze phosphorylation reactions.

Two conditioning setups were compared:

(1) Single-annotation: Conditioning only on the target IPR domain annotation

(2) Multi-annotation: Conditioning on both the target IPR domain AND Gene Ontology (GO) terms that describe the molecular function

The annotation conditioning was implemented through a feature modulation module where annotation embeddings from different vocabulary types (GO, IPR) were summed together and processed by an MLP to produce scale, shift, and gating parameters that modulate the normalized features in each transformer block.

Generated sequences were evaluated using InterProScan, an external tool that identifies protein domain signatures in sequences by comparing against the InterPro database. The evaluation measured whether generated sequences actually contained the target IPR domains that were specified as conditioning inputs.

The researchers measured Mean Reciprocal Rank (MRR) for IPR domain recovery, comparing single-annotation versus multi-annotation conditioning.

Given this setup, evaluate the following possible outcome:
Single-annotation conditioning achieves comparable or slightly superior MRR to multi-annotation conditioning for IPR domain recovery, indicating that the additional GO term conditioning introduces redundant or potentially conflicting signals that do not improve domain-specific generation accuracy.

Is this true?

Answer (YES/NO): NO